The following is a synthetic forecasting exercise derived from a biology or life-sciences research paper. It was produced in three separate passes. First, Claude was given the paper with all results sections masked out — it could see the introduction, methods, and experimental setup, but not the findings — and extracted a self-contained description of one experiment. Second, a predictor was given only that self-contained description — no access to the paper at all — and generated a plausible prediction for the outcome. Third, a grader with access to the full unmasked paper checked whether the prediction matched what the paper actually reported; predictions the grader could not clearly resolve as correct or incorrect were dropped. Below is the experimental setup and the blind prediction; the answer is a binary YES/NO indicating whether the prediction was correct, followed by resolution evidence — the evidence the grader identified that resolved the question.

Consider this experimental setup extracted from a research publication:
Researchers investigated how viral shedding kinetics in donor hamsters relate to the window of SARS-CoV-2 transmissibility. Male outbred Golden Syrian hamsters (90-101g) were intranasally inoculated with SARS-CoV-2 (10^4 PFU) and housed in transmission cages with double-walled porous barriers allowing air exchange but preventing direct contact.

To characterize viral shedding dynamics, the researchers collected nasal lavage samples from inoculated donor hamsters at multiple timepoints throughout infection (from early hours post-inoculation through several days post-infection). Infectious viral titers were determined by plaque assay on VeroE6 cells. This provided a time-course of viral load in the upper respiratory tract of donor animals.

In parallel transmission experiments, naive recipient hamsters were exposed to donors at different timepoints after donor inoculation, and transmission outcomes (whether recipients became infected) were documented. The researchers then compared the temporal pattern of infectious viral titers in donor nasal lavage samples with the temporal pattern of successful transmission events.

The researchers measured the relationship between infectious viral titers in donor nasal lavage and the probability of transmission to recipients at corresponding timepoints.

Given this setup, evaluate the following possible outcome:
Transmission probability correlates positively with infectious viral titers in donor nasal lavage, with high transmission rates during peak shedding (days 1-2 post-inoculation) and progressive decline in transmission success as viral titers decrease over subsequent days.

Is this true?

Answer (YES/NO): YES